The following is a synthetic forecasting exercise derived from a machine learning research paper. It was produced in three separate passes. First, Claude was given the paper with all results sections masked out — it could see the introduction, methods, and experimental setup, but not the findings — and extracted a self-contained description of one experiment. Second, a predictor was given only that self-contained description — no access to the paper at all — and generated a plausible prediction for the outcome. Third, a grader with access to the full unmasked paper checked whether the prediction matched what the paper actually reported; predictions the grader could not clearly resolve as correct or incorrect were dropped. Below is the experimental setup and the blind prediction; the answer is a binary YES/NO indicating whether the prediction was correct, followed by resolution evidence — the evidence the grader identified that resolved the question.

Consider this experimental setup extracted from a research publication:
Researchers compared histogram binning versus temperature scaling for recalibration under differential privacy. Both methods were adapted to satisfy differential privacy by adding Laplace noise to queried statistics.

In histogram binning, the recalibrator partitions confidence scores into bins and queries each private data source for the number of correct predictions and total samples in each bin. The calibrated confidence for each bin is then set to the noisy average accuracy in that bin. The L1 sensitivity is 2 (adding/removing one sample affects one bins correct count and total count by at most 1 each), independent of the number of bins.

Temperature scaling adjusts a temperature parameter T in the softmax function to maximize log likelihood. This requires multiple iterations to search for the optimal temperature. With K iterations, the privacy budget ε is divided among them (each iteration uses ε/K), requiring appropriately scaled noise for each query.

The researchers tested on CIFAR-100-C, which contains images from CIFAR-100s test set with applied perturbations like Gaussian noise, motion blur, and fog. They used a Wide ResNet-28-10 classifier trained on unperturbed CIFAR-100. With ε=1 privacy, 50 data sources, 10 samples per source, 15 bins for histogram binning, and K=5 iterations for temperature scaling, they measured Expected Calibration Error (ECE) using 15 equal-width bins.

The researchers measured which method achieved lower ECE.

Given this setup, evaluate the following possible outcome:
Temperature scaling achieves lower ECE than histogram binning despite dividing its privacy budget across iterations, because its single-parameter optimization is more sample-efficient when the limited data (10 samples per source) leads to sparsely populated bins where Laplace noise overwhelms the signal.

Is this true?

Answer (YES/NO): YES